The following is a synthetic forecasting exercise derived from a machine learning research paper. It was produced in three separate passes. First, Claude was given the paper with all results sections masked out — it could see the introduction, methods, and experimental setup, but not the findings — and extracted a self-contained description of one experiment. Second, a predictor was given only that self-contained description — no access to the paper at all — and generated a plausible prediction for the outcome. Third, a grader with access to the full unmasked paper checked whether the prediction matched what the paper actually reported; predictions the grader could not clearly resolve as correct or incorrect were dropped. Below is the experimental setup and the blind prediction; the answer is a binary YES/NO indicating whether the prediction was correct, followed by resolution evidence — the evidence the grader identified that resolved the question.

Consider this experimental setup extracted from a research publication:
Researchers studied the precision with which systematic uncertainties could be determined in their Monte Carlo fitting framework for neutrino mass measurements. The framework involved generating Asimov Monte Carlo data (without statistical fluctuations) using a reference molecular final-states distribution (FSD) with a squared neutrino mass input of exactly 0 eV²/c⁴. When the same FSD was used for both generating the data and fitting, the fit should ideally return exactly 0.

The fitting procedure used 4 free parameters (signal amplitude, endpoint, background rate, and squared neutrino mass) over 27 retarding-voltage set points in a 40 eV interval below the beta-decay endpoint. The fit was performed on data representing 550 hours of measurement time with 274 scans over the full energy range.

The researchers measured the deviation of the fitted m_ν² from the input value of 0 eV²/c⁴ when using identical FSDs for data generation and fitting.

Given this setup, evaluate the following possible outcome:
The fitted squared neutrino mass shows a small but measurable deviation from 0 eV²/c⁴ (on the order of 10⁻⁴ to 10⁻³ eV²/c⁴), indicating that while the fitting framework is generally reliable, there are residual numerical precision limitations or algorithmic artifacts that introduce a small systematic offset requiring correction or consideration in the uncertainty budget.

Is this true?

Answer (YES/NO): NO